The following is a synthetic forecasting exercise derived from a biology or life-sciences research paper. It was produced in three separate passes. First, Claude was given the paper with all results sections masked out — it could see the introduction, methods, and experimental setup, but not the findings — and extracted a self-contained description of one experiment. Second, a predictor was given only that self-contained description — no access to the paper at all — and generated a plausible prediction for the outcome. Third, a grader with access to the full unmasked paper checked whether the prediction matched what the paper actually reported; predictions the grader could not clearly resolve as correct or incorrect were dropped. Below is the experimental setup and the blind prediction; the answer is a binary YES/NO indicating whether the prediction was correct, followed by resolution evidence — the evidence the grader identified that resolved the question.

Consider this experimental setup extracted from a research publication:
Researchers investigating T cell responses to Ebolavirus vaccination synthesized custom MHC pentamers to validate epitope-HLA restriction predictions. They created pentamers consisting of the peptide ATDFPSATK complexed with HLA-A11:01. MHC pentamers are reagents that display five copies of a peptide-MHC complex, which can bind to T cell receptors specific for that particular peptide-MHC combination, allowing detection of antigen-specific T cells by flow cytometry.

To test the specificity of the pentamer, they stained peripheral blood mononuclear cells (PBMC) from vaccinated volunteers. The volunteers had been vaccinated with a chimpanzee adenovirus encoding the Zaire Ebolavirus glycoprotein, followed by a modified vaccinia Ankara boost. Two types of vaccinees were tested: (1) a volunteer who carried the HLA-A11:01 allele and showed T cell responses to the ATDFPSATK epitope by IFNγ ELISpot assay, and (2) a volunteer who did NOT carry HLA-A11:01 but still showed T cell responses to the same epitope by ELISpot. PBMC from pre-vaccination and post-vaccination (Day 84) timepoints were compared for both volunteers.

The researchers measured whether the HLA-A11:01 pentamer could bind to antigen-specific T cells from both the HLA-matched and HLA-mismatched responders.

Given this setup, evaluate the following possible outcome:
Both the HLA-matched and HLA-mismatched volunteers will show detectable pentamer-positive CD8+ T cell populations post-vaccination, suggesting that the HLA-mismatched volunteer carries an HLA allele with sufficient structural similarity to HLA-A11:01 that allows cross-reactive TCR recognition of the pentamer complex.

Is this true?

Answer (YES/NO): NO